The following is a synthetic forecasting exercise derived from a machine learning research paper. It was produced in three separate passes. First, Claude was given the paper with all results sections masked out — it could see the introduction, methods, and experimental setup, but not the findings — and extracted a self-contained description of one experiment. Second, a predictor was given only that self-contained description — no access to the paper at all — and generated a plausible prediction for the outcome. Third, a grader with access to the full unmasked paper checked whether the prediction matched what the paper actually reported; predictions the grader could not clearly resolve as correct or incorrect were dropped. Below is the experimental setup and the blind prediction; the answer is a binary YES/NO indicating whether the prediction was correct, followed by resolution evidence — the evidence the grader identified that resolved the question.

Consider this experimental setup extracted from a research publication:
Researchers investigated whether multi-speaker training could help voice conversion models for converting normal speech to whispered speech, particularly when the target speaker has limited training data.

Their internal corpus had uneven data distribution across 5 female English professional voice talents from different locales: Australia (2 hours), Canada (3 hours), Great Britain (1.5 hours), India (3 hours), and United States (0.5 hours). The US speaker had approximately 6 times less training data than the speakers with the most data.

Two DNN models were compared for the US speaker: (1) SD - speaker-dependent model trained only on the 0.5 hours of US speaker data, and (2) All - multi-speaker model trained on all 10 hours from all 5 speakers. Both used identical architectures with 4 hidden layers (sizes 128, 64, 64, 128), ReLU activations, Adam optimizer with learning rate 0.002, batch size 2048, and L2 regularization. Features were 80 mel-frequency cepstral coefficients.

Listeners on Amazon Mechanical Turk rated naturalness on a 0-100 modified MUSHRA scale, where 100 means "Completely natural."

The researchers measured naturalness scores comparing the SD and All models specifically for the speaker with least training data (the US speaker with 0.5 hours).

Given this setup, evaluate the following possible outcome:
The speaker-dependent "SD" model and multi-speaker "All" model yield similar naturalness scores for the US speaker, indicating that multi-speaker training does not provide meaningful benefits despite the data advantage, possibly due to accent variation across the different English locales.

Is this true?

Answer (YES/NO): YES